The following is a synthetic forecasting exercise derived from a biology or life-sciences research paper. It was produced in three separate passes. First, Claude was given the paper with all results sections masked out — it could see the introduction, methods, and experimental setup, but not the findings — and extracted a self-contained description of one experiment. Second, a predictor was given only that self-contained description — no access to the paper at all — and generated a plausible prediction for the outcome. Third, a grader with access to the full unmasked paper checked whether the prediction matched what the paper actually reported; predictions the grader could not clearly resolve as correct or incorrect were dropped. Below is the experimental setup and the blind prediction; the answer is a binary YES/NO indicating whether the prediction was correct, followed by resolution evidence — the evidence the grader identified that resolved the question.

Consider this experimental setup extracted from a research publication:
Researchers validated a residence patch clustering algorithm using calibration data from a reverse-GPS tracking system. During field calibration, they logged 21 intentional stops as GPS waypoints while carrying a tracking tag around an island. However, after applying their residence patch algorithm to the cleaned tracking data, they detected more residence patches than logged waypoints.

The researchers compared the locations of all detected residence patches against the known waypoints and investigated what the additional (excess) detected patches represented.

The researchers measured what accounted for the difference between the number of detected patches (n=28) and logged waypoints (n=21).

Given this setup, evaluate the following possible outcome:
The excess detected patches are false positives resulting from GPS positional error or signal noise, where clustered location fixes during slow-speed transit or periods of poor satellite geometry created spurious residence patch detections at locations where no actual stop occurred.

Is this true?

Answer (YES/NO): NO